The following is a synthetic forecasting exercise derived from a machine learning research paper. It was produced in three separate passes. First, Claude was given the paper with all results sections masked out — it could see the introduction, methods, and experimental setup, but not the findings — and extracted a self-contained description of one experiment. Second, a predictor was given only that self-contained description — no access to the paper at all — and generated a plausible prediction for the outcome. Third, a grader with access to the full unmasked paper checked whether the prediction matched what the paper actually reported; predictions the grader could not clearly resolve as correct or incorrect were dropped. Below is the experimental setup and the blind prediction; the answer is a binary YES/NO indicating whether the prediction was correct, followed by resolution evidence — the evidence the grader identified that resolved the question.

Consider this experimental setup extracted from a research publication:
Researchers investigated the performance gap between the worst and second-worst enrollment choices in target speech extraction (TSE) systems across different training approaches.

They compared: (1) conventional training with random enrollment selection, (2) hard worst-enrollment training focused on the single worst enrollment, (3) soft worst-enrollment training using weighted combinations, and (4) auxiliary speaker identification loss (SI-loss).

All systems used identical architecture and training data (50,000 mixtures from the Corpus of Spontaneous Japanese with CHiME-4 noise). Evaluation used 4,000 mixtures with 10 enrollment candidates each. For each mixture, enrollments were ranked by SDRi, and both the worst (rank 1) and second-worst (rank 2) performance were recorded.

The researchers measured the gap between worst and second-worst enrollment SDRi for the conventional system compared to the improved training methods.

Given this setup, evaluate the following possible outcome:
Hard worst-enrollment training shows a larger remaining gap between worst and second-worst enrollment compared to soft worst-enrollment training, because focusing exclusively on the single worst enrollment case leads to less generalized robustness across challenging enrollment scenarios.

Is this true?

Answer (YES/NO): YES